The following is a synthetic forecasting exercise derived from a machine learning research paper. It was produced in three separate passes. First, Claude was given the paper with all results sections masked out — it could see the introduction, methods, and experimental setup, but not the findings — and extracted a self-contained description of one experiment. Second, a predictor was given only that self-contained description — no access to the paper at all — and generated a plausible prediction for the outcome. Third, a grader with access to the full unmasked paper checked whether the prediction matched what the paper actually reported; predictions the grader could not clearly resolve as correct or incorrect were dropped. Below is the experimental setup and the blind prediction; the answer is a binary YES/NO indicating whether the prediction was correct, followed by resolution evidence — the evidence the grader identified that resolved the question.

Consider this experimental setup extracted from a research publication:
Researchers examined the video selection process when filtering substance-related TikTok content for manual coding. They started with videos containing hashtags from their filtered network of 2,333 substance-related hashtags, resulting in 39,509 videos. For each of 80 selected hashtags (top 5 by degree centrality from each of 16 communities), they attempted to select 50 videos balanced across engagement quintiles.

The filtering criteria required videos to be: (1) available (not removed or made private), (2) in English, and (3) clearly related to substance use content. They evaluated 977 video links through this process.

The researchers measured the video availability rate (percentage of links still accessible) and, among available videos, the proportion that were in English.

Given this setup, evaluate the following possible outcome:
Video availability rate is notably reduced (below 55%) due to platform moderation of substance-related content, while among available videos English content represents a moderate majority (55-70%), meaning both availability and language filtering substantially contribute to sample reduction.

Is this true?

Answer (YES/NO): NO